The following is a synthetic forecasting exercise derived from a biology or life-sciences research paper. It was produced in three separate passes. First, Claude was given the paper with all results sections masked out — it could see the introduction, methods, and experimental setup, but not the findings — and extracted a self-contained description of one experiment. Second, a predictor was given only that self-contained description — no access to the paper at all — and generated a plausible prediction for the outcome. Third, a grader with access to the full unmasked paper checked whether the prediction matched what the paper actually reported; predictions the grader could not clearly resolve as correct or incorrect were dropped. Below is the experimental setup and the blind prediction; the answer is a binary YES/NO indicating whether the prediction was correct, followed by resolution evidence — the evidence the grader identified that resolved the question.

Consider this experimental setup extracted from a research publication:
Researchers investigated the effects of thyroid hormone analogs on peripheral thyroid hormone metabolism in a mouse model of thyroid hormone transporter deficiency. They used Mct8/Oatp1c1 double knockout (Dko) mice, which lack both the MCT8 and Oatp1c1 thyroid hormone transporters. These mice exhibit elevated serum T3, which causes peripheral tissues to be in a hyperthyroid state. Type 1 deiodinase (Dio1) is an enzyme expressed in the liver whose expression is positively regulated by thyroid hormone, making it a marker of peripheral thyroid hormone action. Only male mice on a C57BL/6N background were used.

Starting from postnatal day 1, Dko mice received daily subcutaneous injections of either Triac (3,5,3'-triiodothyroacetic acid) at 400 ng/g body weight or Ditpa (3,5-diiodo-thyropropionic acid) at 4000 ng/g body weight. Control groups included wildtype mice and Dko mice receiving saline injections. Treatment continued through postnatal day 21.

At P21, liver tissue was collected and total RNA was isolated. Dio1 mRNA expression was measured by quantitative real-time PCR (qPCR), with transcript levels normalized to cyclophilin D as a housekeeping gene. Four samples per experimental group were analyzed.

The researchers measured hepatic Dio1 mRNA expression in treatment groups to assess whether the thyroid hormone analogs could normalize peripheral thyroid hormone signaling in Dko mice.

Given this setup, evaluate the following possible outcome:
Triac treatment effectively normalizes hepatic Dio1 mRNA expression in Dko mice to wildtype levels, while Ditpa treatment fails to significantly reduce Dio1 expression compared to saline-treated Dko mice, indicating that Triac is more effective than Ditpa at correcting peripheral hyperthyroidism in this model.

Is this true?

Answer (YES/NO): NO